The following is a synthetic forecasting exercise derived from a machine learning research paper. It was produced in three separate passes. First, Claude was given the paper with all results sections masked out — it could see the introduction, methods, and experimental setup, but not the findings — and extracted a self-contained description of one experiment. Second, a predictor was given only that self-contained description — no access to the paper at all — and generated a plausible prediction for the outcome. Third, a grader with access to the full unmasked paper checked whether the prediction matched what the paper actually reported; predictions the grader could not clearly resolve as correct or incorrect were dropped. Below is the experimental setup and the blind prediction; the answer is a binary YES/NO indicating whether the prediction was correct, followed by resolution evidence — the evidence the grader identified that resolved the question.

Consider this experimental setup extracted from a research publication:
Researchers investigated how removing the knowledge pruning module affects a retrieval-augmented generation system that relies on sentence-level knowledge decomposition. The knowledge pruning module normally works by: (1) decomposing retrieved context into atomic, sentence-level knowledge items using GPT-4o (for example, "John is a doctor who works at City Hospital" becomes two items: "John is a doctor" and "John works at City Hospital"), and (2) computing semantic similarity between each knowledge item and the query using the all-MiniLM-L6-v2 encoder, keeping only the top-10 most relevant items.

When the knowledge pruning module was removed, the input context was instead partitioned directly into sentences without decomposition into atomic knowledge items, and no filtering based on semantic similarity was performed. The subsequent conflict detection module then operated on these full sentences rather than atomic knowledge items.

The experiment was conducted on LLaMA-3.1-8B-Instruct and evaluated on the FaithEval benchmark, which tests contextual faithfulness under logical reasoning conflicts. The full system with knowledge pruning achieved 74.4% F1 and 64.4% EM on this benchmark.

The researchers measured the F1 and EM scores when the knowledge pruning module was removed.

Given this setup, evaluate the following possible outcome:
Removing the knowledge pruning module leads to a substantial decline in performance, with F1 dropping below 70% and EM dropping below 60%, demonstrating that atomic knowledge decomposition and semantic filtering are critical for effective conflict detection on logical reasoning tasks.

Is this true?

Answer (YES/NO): YES